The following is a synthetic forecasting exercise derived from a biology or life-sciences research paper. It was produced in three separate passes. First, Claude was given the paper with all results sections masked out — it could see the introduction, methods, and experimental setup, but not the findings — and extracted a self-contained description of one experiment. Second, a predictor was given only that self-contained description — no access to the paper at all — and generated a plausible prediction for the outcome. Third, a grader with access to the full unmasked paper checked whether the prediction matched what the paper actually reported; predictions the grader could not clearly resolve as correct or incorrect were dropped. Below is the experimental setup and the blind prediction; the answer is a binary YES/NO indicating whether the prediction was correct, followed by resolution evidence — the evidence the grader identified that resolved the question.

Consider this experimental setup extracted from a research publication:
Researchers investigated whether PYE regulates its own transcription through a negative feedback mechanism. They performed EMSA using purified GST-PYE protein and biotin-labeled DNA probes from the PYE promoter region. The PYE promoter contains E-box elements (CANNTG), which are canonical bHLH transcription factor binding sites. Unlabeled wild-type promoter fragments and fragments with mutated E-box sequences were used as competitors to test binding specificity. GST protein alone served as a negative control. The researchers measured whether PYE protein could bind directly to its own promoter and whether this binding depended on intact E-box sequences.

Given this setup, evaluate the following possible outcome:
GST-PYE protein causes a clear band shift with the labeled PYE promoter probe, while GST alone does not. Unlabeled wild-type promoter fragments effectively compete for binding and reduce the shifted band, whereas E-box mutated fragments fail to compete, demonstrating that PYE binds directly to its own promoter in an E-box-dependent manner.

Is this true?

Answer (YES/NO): YES